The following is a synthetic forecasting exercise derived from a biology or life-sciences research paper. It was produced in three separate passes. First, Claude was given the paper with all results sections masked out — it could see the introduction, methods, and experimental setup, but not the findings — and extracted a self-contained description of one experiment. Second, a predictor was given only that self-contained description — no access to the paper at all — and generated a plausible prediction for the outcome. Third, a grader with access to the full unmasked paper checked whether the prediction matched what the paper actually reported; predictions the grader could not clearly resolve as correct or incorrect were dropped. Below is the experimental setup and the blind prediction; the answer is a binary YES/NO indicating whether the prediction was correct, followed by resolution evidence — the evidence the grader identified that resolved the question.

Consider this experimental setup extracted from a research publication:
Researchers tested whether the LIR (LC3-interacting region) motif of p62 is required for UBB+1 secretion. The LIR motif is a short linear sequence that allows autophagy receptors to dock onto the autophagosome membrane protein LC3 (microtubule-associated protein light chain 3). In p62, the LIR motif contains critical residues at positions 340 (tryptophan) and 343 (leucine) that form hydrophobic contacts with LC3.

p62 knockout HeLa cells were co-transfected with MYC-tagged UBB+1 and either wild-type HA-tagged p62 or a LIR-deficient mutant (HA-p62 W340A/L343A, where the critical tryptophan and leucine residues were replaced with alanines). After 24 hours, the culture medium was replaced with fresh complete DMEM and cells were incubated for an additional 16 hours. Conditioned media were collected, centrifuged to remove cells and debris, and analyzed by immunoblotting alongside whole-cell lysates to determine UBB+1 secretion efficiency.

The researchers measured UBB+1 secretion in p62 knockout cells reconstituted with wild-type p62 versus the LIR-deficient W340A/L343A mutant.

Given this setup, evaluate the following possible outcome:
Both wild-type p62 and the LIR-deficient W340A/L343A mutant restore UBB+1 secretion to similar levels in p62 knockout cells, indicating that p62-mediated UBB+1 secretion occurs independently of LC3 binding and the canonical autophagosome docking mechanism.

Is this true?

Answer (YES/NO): NO